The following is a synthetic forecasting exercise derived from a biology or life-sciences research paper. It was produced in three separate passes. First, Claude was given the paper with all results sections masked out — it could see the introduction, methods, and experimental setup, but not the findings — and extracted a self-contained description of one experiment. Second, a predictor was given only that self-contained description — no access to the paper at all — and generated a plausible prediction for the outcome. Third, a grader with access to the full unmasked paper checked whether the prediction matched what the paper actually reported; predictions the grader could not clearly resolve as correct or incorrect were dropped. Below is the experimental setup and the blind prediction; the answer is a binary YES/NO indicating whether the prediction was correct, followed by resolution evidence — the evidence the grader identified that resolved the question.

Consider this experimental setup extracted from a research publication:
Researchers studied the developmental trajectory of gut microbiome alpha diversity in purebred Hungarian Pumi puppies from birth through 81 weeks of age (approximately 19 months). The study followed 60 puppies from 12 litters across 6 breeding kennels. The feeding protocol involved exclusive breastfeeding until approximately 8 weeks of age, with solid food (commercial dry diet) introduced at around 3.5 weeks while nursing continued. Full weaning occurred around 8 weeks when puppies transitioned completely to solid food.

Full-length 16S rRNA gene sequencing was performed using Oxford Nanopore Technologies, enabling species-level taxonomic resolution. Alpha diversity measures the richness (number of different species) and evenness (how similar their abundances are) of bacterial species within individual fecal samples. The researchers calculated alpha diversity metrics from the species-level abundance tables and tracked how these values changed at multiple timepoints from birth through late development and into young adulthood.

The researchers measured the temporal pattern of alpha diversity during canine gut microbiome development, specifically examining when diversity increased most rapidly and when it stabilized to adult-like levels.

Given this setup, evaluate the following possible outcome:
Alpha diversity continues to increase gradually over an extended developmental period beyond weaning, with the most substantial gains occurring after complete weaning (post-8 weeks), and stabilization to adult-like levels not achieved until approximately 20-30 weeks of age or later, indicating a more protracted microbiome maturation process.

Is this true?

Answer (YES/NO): NO